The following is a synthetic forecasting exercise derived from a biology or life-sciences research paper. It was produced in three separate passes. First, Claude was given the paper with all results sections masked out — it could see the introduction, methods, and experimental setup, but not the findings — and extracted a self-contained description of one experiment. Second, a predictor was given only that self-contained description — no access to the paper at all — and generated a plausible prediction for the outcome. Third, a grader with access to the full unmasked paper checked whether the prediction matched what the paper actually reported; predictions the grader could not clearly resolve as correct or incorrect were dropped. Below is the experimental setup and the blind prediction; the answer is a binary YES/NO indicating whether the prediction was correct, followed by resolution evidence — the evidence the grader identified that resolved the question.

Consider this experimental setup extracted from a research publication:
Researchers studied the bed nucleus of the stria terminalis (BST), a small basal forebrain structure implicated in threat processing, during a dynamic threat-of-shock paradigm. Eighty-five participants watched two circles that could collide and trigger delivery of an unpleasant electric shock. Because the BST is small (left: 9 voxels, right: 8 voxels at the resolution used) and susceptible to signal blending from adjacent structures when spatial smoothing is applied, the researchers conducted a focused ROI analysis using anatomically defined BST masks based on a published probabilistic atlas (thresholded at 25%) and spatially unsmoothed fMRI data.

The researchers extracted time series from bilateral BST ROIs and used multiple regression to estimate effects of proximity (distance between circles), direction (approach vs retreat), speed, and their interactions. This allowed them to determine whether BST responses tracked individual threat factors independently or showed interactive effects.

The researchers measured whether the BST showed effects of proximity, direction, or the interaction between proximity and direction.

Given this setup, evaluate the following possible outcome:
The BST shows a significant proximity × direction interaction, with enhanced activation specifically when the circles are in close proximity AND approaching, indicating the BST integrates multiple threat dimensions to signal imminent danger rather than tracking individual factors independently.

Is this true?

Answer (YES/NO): NO